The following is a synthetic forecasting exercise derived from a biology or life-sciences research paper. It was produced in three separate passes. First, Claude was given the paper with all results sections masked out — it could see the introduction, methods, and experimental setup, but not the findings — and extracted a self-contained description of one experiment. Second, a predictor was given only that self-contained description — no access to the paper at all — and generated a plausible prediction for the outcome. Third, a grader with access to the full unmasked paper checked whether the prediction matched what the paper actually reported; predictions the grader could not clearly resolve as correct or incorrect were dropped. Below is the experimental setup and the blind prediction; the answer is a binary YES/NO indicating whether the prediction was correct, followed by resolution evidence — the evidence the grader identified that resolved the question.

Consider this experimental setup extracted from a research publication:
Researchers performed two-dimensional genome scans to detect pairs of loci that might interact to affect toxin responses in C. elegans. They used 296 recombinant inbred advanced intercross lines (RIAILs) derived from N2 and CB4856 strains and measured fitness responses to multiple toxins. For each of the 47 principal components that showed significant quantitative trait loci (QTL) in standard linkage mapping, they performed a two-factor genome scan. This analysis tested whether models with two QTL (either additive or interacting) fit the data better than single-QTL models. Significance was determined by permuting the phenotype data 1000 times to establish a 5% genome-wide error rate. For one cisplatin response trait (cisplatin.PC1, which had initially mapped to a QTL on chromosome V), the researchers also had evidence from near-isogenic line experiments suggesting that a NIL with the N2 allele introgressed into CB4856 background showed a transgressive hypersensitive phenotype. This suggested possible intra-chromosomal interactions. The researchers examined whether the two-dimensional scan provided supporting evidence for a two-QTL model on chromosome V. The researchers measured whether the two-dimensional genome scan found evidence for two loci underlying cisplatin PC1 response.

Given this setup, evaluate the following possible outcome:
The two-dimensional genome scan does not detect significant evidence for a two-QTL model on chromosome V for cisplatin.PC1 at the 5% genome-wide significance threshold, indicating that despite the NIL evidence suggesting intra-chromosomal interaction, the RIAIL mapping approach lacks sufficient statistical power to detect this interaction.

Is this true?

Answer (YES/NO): YES